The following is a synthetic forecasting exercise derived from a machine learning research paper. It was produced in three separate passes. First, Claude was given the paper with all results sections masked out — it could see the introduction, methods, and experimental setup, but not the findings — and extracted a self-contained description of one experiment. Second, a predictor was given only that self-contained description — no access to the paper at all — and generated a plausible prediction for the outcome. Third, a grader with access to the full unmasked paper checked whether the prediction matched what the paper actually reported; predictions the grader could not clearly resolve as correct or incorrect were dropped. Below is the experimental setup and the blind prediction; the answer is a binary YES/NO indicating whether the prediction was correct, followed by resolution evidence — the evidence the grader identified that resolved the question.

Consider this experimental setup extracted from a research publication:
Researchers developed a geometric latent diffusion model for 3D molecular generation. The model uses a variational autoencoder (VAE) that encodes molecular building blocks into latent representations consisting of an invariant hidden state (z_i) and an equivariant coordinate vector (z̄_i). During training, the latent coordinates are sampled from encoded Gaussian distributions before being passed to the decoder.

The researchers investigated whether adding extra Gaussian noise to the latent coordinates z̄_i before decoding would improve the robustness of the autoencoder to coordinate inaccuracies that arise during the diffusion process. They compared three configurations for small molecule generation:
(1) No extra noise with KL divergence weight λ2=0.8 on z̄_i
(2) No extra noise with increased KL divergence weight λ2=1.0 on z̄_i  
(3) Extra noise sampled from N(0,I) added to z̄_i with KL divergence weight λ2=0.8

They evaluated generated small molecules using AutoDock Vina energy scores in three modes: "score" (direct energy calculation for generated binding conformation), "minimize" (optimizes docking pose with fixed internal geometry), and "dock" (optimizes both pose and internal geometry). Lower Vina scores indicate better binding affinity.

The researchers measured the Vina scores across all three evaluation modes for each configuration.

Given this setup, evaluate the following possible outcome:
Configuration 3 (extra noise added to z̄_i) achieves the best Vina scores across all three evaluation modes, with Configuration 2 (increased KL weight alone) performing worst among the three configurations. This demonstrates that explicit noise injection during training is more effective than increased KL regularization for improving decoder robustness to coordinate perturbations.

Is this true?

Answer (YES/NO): YES